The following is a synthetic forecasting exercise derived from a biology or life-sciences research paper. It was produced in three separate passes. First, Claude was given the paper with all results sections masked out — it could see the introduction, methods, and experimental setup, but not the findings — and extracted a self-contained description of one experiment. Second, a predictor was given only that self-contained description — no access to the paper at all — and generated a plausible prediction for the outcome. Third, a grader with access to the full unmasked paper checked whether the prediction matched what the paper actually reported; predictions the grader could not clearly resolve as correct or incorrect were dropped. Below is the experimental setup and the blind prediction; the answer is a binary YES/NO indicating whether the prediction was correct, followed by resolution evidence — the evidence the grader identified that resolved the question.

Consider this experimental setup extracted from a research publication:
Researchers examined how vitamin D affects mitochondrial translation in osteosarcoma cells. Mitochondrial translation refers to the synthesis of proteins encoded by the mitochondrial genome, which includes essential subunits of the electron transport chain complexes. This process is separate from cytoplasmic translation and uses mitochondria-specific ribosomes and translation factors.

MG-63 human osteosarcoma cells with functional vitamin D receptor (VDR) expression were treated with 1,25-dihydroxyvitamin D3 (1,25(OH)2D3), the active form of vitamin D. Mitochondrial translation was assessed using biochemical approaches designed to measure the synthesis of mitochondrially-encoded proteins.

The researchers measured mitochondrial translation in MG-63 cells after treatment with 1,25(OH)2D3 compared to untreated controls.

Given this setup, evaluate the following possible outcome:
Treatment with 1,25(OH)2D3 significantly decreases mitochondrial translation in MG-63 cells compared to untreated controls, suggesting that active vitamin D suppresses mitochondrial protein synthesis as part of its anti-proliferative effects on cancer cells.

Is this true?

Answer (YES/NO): YES